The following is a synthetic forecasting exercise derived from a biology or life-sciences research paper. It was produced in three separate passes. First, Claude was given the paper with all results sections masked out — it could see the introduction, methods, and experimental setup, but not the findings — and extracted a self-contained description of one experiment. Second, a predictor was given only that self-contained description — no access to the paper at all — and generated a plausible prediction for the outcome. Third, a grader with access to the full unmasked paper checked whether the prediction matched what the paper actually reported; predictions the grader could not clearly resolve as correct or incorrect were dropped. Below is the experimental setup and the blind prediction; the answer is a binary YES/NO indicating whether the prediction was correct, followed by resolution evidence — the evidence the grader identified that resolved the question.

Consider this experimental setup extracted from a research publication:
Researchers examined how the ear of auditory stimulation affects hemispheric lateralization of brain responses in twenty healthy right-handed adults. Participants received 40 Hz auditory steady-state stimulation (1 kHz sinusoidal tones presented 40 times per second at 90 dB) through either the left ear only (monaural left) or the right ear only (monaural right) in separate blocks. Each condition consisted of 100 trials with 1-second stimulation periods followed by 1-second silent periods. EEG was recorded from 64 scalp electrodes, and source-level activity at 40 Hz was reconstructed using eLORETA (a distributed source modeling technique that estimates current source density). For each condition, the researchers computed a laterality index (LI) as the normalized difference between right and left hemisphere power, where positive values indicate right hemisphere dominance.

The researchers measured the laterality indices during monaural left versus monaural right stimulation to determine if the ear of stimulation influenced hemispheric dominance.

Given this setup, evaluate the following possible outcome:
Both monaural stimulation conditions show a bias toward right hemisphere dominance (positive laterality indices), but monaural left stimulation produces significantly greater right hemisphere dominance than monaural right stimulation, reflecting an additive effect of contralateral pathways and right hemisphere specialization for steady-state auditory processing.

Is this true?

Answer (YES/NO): NO